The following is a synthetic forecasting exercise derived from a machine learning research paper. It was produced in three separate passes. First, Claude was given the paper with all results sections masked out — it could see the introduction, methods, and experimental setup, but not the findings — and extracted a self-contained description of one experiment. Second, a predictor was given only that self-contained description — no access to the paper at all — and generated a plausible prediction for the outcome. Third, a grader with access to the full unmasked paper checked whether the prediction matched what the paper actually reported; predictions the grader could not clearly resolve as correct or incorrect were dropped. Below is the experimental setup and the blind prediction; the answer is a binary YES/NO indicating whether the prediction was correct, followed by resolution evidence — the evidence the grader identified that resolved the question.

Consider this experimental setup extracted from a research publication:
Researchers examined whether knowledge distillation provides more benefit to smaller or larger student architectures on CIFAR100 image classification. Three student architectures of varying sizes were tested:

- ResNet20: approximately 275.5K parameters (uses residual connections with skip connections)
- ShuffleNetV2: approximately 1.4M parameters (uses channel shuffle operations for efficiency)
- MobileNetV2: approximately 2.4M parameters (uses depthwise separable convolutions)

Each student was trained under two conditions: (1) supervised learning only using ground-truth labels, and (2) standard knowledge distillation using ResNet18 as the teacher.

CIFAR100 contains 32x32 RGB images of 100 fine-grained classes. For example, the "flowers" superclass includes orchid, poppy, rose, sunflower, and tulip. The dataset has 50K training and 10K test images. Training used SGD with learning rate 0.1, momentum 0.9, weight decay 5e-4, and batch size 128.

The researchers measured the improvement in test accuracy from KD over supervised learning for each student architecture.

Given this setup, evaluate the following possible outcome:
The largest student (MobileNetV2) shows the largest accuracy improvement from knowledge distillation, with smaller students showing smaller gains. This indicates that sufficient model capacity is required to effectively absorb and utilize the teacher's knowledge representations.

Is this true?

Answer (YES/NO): YES